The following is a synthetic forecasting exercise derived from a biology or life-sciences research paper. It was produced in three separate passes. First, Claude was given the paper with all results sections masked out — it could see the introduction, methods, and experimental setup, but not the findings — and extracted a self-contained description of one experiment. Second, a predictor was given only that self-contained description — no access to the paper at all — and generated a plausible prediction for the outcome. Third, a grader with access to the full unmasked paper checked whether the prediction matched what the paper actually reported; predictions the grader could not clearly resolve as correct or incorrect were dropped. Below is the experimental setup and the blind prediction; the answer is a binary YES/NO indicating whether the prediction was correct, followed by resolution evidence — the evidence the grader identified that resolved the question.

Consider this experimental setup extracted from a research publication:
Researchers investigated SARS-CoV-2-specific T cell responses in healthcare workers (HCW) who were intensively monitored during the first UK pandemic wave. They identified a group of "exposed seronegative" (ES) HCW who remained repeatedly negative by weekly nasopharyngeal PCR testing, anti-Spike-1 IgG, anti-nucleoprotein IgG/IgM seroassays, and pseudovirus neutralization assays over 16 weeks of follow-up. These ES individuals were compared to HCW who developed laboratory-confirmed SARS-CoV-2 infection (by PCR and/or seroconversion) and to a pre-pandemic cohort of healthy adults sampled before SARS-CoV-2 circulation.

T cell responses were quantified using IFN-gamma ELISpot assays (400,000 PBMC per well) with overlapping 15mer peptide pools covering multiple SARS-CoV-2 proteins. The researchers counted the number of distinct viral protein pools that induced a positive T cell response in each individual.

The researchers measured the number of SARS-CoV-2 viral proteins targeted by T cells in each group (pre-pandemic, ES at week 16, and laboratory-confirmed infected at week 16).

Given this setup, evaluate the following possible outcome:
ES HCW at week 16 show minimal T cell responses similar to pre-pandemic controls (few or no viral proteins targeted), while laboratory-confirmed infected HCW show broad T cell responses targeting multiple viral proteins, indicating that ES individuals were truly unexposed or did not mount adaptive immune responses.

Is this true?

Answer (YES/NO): NO